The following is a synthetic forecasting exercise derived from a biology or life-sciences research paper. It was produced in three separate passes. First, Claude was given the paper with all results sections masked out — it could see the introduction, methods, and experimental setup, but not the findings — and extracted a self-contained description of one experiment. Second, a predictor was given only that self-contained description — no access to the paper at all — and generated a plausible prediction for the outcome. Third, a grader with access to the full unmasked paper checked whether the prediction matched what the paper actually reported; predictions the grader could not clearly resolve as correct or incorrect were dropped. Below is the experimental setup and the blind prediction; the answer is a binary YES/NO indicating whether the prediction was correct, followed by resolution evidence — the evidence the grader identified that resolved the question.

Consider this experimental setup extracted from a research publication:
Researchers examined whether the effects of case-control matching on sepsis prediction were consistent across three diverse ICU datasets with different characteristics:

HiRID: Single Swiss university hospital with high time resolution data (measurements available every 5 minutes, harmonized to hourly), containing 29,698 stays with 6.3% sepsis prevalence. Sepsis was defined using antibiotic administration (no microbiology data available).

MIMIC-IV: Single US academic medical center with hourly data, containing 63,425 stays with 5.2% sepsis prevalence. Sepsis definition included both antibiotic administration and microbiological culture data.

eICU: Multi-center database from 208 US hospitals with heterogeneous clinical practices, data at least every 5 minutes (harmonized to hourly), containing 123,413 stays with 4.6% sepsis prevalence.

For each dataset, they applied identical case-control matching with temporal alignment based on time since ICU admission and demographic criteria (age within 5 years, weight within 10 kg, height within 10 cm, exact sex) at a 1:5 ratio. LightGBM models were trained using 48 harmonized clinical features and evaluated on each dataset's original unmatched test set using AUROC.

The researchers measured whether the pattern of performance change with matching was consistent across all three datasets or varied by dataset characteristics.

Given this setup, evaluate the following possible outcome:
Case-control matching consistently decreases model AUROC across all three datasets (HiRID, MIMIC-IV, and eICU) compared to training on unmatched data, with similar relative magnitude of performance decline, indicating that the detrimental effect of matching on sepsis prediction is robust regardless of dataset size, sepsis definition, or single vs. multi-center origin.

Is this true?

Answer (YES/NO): NO